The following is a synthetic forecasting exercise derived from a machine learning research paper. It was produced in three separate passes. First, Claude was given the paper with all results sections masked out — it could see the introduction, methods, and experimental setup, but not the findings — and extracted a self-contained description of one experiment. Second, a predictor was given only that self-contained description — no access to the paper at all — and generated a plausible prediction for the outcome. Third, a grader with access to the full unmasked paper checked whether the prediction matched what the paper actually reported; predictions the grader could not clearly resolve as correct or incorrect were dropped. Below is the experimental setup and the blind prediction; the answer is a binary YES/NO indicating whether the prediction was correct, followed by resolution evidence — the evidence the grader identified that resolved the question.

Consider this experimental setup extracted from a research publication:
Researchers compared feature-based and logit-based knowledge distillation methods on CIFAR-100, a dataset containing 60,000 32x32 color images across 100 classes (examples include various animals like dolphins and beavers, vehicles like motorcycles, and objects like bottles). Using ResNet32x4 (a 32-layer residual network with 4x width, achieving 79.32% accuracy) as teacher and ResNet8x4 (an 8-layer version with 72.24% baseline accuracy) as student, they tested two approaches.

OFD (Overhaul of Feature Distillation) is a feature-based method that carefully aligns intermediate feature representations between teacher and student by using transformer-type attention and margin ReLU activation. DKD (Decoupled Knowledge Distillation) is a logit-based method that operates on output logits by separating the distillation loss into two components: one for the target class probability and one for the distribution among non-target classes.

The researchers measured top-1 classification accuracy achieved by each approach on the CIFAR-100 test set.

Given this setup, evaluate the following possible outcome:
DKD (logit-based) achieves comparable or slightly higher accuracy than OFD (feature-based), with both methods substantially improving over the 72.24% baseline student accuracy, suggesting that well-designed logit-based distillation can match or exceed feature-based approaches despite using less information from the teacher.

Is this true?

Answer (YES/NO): YES